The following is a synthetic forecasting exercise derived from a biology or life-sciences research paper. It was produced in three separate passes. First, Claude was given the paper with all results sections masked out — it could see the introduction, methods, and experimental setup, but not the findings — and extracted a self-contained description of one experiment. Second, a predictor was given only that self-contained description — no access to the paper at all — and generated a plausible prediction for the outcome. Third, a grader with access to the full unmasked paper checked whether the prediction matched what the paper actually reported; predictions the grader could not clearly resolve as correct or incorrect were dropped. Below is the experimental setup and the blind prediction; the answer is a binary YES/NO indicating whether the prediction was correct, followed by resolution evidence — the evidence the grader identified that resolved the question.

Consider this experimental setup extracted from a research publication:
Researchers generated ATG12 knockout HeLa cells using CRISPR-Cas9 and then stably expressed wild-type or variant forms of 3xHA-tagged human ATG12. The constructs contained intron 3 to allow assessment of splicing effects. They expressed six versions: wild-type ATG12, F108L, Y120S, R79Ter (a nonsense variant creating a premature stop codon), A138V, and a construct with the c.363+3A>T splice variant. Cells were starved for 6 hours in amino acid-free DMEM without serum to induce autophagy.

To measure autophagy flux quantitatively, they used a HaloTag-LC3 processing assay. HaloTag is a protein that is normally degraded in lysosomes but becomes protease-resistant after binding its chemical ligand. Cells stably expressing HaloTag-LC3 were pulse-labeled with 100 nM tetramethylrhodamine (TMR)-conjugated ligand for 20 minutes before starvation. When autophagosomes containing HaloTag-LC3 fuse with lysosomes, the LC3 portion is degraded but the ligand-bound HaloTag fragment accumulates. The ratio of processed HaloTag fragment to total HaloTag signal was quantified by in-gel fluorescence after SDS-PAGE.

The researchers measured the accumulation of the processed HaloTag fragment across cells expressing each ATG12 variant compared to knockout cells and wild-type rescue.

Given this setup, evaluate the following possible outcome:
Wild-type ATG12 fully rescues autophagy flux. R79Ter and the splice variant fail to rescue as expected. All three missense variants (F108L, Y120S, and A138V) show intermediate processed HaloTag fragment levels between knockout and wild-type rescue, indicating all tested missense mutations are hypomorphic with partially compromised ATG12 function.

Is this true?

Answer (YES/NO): NO